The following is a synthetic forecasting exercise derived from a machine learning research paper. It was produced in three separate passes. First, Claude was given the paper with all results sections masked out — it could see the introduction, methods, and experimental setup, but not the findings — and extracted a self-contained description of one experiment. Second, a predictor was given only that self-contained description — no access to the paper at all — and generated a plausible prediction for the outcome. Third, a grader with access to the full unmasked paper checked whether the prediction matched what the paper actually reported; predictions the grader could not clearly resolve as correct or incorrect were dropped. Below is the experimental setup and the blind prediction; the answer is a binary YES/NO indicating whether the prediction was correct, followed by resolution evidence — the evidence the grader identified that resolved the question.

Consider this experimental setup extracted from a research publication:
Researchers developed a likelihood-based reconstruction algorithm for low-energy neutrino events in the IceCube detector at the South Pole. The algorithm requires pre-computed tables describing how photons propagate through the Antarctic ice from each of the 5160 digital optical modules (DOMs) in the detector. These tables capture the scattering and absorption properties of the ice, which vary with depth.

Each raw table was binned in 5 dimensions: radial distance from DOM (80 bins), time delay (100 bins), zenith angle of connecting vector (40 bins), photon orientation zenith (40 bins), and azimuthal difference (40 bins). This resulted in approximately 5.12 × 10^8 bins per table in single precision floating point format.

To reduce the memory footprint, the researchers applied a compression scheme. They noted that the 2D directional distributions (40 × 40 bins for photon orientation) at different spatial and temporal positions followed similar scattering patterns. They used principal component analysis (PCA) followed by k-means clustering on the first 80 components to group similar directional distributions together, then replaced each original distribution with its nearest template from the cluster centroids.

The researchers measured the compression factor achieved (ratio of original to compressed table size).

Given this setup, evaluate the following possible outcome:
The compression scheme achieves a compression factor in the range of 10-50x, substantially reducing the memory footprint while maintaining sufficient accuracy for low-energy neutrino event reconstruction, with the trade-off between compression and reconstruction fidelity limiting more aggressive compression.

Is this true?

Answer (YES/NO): NO